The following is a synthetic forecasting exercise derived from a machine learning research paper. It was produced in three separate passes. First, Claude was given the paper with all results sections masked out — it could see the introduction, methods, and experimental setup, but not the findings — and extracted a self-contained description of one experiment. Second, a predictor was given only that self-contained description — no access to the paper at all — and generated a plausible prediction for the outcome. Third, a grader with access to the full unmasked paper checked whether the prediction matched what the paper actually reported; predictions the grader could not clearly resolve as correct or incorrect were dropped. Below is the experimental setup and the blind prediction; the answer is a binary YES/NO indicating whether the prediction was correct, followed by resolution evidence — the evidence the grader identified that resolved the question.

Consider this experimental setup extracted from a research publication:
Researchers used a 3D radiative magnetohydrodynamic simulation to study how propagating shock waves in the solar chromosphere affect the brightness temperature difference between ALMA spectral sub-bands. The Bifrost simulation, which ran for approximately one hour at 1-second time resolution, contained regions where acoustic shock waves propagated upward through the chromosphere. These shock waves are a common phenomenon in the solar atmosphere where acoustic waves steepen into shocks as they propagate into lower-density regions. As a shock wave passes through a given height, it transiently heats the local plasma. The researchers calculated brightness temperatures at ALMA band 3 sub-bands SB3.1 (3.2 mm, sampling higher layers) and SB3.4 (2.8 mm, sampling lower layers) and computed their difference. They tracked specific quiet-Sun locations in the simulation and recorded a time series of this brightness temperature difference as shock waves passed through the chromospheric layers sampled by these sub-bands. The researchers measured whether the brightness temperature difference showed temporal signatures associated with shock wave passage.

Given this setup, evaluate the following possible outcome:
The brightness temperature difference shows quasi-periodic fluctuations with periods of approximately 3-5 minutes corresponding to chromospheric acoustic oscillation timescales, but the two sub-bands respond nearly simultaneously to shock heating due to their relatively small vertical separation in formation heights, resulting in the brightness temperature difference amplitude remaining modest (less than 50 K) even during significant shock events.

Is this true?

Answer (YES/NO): NO